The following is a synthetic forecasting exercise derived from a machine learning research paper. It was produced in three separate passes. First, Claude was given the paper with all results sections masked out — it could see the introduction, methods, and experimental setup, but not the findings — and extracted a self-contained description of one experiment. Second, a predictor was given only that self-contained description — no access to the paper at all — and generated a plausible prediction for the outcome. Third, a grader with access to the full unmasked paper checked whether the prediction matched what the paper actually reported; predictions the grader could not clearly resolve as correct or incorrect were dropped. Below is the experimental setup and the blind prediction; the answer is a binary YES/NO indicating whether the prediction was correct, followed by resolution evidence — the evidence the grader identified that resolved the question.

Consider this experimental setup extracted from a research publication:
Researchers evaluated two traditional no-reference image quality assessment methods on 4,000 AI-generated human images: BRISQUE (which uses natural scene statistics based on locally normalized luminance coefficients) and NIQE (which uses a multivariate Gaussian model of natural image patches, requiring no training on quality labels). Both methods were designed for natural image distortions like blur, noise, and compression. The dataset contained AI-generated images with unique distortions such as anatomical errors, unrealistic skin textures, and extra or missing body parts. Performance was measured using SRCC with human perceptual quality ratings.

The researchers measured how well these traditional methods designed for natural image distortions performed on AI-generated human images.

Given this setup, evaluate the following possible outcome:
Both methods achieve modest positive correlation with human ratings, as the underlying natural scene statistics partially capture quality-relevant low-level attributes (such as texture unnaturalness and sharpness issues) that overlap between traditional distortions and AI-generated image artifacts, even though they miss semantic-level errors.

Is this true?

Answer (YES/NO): NO